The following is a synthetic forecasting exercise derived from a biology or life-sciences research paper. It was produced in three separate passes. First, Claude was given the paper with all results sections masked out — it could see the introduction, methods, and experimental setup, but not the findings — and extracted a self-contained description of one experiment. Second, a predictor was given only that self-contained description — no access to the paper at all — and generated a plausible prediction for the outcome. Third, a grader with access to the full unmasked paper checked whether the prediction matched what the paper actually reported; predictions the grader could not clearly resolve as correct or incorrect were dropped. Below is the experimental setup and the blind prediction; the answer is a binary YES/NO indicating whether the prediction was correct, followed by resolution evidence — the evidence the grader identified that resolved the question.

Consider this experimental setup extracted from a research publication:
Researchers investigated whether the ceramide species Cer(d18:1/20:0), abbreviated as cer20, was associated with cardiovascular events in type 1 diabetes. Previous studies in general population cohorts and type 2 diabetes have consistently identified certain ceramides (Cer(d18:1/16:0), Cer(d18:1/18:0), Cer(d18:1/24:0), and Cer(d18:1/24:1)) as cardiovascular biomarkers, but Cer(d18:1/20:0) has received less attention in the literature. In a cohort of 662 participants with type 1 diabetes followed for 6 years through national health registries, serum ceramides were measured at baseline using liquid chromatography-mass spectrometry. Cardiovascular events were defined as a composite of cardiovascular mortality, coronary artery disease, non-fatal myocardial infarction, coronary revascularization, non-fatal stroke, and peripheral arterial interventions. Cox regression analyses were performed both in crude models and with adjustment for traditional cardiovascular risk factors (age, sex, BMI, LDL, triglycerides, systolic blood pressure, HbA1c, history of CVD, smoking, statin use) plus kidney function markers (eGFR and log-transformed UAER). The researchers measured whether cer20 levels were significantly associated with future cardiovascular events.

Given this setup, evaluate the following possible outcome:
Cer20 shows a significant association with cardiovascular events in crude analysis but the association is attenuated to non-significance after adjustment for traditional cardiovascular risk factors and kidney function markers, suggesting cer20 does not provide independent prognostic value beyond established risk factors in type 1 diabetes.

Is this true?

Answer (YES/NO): NO